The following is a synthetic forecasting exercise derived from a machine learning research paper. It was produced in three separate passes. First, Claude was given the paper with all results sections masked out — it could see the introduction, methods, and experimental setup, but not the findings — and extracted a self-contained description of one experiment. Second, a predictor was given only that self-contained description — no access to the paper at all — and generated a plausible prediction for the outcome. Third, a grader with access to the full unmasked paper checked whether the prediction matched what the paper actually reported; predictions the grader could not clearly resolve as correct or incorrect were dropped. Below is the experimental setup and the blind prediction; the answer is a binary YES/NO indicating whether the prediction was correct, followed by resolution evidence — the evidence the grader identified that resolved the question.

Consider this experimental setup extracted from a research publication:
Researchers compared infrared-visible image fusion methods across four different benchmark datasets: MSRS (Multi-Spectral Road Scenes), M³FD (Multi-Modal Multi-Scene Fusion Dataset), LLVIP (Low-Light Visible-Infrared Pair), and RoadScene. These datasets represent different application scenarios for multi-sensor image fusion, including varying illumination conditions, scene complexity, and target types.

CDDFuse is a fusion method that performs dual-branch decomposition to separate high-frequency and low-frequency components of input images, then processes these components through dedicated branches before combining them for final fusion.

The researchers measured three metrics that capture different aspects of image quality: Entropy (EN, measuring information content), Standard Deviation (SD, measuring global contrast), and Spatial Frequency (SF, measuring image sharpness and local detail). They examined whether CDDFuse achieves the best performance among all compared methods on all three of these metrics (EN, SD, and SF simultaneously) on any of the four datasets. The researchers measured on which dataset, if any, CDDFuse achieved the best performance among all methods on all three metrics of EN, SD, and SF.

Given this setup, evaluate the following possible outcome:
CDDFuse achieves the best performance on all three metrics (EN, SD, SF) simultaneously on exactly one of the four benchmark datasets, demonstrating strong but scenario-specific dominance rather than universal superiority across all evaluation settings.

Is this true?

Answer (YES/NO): YES